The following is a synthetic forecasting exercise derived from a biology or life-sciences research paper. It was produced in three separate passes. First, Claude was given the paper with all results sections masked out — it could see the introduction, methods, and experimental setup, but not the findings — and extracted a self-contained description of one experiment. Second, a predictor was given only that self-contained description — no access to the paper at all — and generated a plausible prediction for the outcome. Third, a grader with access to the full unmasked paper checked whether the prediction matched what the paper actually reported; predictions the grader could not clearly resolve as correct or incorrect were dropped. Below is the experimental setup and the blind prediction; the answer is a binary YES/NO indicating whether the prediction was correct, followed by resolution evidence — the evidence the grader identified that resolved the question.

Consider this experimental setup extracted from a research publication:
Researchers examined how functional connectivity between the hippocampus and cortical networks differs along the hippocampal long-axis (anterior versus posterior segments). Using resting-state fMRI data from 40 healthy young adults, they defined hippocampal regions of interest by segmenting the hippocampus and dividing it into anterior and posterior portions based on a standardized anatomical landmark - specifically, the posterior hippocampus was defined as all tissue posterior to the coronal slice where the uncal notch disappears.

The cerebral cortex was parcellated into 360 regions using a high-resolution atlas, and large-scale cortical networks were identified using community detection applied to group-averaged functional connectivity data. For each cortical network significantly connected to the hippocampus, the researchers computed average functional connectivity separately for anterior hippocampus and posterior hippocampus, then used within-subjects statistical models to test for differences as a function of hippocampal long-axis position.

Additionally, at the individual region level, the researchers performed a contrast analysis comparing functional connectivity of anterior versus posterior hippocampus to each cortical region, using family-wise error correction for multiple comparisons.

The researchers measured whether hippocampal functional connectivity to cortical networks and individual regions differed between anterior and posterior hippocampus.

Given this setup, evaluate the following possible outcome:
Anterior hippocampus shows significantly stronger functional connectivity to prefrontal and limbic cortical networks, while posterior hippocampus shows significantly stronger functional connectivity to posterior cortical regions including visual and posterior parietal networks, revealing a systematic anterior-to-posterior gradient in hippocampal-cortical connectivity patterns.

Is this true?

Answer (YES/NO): NO